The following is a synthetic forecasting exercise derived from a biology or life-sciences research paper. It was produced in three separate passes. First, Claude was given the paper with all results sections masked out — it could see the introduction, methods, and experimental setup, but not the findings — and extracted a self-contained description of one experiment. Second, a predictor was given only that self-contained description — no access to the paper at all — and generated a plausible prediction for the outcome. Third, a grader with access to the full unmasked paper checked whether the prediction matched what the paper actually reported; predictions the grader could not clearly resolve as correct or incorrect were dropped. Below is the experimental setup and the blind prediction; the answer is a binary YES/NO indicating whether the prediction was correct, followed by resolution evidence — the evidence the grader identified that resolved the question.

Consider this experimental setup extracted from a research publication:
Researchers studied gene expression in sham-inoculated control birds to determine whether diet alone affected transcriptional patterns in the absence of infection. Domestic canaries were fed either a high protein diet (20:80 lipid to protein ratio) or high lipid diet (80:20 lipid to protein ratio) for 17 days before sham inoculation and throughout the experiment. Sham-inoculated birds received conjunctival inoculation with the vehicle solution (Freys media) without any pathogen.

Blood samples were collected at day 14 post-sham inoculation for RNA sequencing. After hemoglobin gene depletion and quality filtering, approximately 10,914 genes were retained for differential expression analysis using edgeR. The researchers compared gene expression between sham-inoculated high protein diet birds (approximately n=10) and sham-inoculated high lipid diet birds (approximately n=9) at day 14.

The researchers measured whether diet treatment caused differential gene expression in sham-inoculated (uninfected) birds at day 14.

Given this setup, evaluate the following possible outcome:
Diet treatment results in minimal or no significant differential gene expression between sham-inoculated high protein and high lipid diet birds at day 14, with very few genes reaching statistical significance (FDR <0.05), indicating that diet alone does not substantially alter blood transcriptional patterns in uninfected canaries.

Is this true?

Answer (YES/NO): NO